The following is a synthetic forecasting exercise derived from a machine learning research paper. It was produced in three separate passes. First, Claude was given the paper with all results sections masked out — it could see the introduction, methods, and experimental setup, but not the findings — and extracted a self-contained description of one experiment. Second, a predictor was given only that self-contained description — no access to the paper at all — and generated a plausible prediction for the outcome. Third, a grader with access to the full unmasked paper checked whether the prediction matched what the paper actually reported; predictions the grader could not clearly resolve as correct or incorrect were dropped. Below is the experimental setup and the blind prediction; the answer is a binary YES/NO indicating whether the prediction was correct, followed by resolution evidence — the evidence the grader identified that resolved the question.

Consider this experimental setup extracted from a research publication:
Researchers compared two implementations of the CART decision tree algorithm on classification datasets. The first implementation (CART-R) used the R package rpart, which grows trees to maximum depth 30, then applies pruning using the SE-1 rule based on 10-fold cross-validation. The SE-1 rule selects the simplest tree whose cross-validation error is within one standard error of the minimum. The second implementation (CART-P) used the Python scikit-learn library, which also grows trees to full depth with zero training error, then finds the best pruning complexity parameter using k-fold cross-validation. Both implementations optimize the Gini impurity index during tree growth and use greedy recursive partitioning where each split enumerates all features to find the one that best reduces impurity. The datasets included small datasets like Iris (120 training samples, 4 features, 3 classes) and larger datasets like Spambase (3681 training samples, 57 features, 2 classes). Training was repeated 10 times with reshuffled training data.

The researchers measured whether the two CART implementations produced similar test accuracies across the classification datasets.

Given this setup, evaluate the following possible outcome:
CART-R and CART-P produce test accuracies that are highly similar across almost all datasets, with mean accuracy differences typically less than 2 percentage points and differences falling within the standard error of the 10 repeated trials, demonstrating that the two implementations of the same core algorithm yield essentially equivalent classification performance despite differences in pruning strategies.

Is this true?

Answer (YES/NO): NO